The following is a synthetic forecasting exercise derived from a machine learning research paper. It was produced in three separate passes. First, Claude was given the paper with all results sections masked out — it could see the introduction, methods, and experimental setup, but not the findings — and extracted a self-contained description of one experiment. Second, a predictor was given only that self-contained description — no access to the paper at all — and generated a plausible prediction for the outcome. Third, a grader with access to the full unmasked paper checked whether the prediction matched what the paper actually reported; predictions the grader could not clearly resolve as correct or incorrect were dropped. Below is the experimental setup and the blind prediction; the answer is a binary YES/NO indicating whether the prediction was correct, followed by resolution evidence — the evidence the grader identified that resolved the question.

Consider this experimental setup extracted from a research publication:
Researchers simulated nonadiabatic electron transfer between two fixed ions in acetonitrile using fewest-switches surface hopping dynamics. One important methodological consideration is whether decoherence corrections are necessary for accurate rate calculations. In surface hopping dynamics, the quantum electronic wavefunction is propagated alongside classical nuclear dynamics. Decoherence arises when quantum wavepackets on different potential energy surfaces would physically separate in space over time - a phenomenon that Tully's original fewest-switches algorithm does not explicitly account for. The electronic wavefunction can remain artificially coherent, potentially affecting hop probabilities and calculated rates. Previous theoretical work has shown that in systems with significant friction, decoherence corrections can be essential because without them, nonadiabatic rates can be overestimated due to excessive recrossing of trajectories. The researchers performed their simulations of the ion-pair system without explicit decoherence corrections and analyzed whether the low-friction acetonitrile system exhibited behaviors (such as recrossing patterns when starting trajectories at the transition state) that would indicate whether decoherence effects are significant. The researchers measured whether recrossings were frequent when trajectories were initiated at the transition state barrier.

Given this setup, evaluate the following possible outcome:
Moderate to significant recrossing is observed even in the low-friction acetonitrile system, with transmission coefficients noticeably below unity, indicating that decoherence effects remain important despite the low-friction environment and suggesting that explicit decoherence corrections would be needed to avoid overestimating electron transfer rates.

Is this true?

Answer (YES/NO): NO